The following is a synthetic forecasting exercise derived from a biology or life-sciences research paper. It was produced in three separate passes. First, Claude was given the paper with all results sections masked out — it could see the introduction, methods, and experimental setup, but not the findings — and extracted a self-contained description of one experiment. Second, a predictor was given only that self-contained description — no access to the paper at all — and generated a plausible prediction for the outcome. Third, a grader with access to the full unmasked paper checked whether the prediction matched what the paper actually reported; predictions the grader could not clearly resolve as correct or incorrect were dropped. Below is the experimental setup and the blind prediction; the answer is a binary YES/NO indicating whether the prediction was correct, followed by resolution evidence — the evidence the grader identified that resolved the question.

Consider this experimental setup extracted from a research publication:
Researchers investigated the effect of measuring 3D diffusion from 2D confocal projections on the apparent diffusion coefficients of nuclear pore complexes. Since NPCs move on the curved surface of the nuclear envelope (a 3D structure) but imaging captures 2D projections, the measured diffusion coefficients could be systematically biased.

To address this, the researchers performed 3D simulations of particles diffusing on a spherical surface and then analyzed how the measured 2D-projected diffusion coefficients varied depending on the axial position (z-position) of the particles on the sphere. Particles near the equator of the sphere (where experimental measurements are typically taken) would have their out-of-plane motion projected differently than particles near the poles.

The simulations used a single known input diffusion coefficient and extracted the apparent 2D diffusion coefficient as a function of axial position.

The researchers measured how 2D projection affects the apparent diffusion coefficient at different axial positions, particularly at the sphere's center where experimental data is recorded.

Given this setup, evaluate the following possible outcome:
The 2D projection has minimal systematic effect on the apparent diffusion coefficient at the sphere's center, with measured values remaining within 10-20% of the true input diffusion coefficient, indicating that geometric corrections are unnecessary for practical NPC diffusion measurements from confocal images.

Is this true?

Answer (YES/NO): NO